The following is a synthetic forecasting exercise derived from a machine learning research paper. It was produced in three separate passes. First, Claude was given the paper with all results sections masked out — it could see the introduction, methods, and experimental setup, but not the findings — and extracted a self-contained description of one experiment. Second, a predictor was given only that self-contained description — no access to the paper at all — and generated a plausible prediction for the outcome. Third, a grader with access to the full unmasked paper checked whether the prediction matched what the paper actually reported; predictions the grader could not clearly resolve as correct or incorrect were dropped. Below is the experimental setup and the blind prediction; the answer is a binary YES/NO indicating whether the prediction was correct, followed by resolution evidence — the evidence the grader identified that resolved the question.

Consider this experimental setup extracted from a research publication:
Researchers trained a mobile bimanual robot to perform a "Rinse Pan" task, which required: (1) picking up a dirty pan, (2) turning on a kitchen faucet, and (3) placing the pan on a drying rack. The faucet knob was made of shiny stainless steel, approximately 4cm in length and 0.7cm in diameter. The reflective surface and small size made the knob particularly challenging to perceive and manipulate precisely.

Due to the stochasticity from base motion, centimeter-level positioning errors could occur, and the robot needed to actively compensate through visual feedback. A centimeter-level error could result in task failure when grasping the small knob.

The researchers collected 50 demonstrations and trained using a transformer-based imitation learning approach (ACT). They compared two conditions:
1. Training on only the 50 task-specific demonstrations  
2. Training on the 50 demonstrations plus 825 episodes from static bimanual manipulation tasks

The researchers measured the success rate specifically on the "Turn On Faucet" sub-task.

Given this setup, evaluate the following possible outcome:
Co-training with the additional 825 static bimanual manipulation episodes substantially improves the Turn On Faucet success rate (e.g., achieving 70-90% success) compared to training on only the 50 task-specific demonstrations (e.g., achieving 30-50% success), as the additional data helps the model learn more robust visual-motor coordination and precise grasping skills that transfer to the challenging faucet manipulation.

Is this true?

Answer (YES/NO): NO